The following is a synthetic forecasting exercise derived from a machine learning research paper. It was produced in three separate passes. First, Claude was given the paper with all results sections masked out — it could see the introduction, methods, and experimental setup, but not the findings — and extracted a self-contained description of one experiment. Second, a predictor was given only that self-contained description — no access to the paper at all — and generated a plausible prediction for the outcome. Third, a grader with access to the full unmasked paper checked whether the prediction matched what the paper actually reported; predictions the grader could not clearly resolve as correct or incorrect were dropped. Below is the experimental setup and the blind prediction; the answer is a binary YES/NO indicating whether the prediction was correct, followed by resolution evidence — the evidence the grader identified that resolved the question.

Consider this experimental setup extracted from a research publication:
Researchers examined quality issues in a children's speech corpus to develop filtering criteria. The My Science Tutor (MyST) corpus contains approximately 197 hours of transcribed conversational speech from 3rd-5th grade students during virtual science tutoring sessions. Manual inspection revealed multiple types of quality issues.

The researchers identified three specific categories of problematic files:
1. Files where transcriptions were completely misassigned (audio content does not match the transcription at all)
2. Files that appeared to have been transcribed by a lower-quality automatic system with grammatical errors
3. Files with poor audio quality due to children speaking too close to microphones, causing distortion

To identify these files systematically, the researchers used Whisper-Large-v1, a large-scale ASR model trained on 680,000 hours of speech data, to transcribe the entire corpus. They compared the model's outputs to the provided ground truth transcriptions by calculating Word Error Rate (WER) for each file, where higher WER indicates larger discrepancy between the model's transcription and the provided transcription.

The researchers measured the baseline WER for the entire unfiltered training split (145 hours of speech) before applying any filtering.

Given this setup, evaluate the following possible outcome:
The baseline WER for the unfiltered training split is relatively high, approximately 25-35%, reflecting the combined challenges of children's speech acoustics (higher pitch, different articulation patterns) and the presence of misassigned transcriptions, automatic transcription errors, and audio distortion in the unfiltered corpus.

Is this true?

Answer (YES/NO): YES